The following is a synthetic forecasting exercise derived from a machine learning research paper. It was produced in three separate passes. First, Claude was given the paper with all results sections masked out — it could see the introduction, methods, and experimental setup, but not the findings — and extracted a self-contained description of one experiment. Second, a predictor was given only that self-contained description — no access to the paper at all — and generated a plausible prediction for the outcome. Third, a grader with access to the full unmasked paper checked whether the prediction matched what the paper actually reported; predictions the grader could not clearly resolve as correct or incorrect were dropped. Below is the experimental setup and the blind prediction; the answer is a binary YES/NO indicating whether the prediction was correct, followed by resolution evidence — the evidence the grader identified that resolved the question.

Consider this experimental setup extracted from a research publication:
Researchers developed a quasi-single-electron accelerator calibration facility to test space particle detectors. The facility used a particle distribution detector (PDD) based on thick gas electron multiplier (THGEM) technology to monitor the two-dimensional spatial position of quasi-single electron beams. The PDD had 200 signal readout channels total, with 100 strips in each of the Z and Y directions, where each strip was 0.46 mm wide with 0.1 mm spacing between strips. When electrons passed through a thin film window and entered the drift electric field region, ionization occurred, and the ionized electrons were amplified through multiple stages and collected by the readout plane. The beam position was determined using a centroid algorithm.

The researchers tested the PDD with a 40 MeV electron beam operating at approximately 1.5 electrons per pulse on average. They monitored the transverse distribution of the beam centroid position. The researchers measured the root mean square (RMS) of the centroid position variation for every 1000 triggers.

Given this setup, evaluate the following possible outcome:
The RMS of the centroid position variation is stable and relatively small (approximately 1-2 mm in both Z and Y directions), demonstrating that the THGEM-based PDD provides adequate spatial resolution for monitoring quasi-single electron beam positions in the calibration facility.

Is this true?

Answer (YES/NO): NO